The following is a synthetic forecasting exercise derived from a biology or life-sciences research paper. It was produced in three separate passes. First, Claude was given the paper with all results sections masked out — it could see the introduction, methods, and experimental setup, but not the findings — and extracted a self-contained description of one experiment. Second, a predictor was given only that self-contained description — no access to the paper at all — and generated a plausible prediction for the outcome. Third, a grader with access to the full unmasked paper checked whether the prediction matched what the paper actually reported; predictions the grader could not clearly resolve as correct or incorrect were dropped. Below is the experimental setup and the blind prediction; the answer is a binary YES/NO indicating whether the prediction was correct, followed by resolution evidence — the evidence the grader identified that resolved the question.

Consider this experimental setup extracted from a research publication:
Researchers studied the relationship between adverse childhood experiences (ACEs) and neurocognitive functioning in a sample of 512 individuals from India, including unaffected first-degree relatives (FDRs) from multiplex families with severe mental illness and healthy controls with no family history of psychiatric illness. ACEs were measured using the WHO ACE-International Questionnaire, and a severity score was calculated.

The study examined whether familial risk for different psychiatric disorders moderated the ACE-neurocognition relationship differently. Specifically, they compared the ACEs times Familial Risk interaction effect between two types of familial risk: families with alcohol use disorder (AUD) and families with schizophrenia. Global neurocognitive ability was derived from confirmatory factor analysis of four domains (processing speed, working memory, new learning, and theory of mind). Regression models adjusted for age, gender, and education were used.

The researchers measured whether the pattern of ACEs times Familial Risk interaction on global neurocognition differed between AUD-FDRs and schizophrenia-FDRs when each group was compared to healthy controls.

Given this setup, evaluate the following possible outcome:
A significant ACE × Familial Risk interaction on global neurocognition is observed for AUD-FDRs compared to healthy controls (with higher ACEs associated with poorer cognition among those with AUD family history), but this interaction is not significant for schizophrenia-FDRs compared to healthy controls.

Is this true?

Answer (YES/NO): YES